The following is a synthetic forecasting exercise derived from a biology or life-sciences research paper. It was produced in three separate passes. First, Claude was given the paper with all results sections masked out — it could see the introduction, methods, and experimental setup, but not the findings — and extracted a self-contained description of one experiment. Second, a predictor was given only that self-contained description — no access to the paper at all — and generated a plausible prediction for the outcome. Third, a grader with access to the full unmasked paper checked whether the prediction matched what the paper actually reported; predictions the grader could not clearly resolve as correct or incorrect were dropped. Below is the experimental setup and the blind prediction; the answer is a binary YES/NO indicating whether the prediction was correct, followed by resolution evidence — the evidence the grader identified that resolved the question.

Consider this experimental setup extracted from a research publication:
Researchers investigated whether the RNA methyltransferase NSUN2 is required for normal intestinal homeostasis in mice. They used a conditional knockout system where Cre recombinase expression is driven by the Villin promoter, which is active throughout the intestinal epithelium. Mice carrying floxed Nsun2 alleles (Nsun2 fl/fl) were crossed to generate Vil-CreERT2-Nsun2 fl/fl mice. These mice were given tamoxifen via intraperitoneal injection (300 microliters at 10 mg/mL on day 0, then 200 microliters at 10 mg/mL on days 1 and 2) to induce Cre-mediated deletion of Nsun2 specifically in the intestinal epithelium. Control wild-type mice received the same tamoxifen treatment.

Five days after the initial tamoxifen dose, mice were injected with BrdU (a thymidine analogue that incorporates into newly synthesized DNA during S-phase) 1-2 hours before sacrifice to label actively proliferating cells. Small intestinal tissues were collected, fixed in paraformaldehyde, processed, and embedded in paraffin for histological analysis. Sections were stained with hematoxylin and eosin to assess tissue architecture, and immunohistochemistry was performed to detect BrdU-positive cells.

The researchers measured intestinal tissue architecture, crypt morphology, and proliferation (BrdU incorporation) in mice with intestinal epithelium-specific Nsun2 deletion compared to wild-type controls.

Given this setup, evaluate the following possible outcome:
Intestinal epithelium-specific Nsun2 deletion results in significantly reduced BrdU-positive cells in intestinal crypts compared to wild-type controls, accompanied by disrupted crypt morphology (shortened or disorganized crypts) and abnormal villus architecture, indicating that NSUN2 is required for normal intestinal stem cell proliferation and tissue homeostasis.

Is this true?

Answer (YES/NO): NO